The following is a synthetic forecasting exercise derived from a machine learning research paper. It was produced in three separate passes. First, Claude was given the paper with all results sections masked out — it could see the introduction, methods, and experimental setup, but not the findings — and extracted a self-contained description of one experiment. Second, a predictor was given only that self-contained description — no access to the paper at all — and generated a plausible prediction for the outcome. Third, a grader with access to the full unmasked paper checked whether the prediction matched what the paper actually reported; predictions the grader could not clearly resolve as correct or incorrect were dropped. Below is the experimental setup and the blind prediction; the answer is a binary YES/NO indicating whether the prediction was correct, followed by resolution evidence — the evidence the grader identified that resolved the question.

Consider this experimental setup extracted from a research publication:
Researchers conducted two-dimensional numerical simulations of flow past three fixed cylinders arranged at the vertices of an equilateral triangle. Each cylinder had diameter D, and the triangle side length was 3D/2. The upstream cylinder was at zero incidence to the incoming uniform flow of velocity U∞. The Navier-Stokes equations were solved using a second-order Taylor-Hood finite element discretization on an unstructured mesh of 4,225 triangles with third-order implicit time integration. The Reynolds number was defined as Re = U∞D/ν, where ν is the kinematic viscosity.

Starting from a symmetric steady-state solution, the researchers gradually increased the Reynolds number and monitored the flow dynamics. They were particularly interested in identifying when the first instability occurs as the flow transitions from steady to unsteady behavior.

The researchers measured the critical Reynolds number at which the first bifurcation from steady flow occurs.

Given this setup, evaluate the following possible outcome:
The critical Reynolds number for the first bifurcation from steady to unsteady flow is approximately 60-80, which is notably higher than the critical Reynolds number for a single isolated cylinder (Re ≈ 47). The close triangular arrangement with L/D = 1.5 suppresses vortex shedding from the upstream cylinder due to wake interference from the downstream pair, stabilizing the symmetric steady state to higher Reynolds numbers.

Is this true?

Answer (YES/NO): NO